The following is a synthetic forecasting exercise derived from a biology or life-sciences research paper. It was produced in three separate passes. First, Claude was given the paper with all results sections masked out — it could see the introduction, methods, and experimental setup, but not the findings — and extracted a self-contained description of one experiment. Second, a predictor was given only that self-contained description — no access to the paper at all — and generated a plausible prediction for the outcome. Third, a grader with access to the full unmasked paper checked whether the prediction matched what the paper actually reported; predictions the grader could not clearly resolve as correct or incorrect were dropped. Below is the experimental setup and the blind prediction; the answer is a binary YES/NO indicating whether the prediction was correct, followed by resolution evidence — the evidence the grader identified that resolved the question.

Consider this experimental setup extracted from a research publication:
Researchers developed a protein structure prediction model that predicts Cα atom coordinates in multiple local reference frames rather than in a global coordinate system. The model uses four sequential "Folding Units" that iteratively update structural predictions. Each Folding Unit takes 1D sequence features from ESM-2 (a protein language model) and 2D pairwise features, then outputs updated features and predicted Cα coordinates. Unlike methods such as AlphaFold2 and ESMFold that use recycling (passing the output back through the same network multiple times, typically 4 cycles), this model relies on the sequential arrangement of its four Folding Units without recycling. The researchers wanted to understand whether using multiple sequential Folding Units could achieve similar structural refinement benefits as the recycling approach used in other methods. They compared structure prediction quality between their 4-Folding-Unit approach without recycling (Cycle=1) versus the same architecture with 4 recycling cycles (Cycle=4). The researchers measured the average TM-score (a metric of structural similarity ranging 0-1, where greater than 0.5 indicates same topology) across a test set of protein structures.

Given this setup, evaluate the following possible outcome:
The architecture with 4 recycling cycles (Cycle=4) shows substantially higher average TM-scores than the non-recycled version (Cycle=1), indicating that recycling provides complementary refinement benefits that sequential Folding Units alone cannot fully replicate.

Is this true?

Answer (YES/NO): NO